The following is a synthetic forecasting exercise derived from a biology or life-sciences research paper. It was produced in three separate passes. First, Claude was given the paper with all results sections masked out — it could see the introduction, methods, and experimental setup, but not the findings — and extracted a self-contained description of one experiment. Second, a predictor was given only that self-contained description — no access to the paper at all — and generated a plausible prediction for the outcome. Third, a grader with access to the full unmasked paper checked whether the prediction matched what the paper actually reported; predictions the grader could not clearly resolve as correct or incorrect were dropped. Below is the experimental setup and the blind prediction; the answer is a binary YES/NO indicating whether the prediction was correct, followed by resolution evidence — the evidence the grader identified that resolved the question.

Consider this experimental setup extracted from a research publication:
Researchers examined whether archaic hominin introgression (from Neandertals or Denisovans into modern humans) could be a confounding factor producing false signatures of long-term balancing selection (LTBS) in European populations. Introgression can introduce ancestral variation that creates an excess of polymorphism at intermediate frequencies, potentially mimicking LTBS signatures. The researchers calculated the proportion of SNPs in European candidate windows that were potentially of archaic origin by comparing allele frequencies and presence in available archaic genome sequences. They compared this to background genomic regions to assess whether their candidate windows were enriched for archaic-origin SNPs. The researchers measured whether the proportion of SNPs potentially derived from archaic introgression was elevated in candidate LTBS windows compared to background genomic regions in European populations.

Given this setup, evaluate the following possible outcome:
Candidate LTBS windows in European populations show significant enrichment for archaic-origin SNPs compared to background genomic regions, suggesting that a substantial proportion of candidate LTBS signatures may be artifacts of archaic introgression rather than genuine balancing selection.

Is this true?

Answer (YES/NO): NO